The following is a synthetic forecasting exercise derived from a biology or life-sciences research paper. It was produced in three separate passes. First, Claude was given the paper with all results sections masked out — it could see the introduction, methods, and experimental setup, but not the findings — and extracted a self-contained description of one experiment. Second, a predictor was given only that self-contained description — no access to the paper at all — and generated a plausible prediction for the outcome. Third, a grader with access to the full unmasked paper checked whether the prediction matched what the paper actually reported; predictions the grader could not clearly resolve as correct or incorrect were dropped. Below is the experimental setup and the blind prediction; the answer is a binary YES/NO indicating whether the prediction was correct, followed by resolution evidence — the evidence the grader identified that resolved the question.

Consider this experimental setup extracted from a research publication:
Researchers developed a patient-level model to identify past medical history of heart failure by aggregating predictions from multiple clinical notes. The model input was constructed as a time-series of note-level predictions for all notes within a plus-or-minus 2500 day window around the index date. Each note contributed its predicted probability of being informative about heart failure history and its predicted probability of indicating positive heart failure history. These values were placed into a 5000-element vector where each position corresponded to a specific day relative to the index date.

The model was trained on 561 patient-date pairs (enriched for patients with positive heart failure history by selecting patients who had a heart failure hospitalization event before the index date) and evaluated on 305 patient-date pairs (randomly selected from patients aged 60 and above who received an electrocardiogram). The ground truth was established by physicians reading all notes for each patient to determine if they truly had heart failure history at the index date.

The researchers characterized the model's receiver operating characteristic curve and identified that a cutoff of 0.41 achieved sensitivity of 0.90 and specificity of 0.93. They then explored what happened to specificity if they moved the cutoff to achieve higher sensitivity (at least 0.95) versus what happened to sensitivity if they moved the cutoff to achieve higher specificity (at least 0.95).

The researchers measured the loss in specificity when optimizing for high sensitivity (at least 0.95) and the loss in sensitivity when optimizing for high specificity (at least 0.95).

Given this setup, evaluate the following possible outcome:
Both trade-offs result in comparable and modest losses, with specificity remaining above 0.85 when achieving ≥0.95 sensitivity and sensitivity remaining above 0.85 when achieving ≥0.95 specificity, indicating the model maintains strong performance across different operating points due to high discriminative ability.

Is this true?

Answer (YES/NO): NO